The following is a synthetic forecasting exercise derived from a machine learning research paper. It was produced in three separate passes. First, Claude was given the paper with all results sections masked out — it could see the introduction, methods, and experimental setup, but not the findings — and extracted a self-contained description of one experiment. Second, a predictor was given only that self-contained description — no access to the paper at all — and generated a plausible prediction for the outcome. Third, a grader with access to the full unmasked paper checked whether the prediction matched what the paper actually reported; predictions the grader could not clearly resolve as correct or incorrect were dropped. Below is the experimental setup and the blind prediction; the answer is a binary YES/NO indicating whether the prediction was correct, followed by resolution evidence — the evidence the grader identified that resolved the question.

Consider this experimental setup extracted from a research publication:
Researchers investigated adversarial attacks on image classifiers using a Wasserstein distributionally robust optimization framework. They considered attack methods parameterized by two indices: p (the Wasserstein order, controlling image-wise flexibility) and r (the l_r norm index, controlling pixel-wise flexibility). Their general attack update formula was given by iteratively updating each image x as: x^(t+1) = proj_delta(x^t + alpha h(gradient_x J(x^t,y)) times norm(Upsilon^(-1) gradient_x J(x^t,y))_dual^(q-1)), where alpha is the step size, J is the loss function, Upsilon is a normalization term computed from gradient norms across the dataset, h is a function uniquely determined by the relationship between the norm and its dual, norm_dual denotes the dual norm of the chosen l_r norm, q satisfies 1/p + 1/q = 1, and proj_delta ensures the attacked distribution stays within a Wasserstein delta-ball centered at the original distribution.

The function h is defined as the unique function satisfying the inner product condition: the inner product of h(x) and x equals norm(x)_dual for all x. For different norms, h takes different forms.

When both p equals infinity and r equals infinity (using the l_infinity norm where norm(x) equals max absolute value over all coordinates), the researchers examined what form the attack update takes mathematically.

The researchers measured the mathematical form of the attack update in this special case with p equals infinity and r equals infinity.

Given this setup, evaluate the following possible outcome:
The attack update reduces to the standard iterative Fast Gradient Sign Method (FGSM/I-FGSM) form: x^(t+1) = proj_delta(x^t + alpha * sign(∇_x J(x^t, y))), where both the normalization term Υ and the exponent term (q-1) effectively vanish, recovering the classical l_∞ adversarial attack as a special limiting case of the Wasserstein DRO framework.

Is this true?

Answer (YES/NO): YES